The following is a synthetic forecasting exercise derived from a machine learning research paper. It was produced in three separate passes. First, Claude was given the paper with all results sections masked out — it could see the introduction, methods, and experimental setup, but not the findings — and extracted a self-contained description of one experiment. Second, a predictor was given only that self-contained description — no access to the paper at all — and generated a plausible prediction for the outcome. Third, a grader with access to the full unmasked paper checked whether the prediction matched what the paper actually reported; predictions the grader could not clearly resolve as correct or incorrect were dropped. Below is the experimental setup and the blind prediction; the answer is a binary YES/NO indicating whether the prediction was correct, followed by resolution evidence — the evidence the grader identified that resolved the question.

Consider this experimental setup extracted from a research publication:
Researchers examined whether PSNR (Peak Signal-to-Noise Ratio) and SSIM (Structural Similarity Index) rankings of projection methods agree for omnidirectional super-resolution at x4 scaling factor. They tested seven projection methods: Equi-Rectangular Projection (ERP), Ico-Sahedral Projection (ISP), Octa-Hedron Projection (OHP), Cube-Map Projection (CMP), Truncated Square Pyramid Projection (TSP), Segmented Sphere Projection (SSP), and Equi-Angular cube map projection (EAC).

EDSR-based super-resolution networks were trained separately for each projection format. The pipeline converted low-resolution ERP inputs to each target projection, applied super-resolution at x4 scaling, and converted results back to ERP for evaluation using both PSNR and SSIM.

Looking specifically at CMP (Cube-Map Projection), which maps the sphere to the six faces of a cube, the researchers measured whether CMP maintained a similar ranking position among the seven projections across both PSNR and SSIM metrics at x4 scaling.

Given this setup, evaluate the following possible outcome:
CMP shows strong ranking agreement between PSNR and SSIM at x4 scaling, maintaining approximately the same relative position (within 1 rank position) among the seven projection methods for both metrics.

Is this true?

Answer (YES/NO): NO